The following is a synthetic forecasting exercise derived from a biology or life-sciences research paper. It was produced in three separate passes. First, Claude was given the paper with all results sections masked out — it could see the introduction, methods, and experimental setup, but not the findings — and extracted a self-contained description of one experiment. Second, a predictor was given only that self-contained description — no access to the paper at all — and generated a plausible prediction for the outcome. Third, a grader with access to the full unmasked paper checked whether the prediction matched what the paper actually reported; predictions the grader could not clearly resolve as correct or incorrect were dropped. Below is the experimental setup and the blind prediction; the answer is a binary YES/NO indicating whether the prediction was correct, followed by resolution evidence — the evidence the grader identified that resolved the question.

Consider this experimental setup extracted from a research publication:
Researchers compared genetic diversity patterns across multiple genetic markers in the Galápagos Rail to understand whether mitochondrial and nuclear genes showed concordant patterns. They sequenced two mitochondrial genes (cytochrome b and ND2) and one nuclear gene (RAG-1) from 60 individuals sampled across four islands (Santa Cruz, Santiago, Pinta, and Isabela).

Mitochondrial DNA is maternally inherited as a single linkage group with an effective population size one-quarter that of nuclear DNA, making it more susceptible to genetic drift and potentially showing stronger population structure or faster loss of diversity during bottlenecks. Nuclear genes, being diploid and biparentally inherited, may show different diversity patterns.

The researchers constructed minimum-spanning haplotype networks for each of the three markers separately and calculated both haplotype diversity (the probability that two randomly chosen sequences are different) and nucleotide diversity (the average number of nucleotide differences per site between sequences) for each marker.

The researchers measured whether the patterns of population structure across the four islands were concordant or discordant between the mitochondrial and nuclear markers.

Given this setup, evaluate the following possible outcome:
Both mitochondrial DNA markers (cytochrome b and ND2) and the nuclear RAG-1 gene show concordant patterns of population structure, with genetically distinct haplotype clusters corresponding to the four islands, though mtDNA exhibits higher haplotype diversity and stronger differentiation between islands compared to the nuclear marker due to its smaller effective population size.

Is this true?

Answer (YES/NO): NO